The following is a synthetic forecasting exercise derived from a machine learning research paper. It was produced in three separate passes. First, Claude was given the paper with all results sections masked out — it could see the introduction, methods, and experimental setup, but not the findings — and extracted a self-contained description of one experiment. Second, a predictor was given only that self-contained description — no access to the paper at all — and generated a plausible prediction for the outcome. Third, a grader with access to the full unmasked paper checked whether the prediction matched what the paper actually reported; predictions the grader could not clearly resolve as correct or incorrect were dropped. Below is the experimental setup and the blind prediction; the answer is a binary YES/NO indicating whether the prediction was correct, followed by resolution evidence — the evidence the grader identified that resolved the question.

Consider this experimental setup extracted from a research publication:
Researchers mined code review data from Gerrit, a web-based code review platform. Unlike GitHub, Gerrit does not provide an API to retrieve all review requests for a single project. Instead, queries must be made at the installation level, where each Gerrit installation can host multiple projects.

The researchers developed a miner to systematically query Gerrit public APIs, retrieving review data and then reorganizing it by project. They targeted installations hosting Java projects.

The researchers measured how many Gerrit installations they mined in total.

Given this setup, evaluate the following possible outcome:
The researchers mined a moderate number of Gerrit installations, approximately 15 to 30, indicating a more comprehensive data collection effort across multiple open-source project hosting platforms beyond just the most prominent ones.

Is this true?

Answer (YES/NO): NO